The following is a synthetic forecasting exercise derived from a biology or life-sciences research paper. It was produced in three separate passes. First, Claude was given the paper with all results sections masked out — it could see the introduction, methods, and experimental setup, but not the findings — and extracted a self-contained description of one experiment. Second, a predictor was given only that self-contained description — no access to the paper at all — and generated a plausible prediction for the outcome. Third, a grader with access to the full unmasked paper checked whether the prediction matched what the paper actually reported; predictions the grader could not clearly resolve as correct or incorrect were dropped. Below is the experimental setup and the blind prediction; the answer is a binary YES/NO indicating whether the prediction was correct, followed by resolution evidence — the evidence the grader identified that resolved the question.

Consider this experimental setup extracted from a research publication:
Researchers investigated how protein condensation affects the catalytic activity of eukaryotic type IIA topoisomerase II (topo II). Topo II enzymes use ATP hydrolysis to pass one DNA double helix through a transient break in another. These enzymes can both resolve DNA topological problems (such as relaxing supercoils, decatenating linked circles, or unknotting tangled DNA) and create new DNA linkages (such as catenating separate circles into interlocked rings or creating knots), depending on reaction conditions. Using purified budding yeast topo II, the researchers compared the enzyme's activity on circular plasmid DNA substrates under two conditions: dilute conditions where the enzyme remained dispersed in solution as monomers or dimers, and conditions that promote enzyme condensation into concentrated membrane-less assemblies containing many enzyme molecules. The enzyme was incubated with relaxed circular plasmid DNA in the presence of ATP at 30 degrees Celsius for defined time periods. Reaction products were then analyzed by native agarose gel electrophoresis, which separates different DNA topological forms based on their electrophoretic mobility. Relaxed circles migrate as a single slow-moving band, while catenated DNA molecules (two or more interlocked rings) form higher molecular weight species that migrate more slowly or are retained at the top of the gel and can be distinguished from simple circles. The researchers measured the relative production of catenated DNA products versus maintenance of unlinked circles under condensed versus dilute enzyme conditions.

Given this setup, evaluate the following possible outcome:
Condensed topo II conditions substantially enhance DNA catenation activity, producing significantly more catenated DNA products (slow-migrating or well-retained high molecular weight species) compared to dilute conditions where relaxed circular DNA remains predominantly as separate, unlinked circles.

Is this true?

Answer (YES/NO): YES